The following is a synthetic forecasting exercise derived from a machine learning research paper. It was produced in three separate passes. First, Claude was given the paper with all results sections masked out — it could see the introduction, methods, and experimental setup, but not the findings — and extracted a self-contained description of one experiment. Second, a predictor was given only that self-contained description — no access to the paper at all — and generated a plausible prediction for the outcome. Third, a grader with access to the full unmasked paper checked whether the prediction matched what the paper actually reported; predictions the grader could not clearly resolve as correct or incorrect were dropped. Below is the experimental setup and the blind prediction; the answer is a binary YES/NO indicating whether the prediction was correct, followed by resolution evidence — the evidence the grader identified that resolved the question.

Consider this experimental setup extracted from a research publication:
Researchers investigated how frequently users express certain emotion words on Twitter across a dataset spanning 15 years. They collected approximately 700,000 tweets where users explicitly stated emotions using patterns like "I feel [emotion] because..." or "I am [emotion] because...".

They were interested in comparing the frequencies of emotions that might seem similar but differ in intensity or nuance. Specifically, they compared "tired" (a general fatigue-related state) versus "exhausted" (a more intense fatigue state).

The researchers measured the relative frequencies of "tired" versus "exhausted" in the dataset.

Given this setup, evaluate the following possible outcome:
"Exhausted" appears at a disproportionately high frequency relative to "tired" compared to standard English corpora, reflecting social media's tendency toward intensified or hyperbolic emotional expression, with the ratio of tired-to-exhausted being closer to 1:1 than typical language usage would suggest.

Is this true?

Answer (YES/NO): NO